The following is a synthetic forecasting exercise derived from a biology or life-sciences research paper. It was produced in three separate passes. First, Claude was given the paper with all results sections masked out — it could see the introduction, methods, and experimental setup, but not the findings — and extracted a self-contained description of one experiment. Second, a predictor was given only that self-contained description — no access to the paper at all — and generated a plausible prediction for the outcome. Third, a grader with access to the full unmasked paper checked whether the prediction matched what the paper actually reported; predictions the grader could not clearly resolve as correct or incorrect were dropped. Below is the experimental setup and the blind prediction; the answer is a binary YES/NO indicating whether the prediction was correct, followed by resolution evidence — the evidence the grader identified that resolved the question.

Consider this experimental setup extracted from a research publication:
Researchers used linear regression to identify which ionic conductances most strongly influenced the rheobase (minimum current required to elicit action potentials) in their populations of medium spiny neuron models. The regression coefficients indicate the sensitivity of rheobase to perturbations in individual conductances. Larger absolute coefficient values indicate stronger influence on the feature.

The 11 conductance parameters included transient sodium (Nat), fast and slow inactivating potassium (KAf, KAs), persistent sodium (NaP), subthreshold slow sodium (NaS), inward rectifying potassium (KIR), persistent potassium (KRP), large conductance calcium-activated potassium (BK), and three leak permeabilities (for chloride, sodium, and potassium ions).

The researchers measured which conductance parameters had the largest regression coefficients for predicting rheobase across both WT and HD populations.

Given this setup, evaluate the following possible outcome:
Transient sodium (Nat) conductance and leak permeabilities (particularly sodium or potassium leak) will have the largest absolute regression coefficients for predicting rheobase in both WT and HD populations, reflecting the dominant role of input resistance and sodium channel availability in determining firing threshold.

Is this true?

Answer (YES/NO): NO